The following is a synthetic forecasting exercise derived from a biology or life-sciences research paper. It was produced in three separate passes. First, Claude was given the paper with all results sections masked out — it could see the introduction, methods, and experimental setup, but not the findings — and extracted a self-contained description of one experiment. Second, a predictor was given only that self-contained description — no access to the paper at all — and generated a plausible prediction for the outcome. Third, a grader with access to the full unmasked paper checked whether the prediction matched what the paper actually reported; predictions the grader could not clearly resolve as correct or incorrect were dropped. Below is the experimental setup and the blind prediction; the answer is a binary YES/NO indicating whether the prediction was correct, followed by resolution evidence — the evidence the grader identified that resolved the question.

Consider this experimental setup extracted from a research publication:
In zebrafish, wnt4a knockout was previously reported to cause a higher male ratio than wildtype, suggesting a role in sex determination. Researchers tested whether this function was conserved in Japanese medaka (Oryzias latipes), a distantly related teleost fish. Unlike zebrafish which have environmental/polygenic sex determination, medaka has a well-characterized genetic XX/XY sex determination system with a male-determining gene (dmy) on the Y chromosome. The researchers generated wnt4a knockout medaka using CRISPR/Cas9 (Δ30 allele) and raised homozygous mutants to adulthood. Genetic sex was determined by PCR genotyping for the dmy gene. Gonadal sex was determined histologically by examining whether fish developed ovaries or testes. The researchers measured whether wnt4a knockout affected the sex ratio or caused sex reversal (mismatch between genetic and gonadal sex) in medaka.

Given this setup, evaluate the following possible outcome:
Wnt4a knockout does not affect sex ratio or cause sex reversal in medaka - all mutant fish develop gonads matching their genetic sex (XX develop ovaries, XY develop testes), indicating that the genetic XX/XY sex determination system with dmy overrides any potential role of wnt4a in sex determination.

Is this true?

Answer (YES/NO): YES